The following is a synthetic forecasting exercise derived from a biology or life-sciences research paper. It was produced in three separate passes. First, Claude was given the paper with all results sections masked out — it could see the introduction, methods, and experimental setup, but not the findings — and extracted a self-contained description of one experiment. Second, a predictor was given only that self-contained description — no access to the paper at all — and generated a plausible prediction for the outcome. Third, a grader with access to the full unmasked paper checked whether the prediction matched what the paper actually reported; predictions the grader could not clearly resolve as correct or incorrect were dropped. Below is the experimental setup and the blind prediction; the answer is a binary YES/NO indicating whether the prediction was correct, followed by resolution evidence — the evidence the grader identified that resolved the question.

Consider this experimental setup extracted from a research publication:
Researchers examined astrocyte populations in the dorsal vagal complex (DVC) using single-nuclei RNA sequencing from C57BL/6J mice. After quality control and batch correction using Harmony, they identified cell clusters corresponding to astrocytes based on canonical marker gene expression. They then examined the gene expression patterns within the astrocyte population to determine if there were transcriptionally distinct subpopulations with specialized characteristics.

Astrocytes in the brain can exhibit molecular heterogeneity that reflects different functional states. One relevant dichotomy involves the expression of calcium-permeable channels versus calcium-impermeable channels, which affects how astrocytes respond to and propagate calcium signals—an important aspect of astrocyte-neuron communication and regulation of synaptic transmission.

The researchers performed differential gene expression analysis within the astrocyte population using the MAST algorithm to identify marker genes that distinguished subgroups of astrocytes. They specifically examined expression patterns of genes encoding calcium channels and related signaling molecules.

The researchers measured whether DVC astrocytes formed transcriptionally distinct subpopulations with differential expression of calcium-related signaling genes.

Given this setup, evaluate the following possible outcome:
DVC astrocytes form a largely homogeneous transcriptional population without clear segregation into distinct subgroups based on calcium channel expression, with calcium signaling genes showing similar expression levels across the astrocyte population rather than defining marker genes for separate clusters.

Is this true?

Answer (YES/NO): NO